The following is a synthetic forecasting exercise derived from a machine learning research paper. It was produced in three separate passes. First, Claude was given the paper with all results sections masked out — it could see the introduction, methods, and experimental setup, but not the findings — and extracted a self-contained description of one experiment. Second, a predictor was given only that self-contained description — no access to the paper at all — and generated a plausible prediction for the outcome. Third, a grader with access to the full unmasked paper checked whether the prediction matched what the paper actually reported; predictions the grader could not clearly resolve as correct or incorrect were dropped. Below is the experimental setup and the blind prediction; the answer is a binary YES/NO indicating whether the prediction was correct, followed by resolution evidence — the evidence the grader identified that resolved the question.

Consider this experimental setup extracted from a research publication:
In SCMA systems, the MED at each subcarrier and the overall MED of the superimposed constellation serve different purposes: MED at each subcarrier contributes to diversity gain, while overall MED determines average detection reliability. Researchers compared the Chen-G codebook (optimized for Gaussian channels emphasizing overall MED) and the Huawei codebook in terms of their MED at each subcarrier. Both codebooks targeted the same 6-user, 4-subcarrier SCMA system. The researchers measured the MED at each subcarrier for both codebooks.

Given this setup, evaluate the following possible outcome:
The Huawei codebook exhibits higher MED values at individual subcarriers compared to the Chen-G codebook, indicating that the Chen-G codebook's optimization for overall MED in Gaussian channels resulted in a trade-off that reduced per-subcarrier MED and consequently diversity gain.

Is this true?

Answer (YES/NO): YES